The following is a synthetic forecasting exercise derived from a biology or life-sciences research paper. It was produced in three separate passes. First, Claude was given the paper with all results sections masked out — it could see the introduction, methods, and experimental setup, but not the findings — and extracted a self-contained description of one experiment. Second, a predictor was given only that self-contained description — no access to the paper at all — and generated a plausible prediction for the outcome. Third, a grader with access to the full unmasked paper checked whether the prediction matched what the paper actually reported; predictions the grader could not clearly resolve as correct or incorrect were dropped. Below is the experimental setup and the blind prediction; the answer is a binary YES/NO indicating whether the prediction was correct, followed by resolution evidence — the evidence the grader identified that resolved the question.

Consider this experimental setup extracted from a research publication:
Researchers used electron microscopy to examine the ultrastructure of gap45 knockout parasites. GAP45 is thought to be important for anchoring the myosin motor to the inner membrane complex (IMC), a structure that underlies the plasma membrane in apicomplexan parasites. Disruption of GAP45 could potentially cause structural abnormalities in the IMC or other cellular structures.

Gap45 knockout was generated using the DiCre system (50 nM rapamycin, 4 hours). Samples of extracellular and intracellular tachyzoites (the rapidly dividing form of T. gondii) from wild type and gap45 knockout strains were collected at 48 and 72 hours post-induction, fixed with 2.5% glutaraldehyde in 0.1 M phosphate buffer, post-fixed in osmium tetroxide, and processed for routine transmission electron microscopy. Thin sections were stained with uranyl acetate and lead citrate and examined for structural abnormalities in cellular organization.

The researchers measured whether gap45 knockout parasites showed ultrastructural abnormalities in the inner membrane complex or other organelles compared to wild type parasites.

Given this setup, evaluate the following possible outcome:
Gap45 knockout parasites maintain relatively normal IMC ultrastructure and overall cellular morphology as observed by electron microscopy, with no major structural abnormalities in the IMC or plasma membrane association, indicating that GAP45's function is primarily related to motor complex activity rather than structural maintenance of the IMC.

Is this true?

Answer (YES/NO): NO